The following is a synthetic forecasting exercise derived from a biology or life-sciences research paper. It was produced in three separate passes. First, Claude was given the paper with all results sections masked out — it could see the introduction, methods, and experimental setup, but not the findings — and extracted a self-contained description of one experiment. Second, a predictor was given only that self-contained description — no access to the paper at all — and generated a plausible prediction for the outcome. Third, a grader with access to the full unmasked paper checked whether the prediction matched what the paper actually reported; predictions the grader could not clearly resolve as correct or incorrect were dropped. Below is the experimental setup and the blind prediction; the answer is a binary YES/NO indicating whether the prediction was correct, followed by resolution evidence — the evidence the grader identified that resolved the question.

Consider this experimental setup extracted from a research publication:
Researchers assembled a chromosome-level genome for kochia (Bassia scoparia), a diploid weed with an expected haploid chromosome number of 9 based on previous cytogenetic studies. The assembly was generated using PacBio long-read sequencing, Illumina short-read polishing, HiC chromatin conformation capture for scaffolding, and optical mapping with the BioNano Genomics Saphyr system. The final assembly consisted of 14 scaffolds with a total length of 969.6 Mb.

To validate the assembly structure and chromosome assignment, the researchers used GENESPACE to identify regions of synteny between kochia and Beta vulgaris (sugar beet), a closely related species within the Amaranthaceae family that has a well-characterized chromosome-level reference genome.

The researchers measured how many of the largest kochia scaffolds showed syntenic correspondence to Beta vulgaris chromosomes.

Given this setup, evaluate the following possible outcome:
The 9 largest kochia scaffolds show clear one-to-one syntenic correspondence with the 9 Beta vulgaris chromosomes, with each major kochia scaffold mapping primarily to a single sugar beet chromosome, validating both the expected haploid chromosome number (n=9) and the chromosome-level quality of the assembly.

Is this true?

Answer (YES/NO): YES